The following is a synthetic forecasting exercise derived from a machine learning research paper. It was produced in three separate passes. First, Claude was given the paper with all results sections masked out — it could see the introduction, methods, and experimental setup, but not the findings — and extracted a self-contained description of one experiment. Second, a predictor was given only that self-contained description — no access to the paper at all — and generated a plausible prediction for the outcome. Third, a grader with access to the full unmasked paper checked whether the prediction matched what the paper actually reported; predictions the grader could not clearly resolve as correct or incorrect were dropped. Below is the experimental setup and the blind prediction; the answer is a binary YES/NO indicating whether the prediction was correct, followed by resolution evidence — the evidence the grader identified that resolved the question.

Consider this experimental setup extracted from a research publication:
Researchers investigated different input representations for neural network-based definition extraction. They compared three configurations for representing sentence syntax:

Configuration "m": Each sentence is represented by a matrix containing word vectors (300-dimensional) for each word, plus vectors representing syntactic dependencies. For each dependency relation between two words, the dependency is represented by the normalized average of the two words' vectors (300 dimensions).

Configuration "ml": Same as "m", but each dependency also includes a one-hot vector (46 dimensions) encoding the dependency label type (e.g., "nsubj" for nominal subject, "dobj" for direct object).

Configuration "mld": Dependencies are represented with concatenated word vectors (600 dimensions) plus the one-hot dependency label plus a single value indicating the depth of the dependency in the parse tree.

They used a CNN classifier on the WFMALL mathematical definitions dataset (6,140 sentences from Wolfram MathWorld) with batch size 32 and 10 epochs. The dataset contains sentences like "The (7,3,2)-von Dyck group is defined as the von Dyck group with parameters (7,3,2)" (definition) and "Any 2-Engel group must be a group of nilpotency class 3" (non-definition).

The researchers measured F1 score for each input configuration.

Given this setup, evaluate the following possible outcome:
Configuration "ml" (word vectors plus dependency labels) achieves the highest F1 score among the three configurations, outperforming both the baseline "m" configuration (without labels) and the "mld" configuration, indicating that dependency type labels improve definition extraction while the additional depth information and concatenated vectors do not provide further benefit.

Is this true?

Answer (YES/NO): NO